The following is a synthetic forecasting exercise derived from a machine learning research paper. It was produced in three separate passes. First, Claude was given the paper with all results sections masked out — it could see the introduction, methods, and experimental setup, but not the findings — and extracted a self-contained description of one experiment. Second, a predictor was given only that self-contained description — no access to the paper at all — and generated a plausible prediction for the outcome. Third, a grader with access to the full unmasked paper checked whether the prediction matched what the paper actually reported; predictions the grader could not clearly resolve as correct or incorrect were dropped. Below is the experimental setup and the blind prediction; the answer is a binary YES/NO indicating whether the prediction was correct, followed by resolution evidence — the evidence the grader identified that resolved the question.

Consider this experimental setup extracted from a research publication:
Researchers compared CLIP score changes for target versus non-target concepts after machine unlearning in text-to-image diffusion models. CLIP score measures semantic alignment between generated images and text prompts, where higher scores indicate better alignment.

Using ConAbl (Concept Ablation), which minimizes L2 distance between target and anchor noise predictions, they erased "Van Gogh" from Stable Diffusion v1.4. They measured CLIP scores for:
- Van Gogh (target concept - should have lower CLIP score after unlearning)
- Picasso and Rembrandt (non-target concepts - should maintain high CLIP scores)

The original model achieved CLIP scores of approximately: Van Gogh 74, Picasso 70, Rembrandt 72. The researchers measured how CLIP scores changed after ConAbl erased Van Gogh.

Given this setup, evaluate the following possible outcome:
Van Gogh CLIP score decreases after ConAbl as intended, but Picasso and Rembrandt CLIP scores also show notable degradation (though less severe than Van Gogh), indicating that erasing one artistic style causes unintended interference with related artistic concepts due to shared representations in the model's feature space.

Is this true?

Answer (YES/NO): YES